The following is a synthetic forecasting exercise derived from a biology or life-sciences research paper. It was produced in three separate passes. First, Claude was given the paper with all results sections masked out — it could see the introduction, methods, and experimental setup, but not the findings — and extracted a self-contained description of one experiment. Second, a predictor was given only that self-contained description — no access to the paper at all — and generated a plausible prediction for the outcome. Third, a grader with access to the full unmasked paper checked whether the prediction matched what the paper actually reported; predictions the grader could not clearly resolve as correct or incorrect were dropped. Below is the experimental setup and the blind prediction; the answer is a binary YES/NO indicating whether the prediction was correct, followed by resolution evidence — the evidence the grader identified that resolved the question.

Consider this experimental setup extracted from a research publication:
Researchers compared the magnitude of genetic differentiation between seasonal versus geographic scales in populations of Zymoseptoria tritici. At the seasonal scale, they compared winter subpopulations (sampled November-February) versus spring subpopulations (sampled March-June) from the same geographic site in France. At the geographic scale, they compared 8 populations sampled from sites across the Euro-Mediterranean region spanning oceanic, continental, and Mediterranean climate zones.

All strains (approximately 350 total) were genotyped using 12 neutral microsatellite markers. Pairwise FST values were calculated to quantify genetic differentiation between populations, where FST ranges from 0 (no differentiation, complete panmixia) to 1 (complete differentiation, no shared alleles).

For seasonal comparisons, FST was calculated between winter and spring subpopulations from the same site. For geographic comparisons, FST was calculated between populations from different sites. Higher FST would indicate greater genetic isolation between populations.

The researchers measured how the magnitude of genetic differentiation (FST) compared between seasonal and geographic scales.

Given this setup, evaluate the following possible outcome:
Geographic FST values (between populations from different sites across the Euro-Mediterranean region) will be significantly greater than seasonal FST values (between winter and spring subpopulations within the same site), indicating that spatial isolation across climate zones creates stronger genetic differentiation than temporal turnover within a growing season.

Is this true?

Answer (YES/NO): NO